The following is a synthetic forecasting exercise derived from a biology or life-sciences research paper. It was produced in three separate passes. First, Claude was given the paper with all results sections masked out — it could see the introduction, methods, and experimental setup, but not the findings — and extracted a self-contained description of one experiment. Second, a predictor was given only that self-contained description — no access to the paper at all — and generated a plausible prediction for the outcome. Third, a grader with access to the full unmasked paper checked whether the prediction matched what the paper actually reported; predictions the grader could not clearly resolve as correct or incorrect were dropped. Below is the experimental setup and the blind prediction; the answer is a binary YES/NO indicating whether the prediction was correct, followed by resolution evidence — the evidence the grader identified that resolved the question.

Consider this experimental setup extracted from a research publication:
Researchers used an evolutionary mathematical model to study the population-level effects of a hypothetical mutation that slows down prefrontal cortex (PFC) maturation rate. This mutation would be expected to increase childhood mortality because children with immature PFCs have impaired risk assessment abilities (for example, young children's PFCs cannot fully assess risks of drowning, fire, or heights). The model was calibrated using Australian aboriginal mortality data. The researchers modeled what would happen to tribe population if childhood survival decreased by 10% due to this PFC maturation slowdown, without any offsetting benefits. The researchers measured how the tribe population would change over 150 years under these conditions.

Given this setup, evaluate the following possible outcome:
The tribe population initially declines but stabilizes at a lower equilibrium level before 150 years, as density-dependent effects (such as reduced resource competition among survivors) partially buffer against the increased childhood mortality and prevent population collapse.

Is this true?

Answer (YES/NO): NO